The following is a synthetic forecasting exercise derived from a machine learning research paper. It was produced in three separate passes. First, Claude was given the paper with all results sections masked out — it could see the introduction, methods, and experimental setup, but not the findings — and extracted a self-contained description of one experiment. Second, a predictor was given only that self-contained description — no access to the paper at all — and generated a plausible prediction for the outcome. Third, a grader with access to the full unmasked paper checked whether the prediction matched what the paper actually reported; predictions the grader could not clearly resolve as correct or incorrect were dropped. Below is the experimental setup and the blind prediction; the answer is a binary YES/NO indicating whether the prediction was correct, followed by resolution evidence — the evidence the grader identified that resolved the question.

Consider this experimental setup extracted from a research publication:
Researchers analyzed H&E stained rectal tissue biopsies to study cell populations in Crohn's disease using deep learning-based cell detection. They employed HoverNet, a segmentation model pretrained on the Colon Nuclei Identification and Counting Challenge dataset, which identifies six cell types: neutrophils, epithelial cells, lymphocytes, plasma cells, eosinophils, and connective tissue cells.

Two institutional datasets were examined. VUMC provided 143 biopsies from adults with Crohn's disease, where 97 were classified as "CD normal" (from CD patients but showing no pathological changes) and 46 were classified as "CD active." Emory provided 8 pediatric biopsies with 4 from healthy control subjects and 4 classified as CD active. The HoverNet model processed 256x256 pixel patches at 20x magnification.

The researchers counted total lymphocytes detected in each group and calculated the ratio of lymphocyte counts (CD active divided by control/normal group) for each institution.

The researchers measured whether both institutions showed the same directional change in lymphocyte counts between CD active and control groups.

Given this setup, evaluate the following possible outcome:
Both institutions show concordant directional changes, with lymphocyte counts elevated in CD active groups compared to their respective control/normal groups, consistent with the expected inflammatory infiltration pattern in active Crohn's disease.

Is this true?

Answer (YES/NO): NO